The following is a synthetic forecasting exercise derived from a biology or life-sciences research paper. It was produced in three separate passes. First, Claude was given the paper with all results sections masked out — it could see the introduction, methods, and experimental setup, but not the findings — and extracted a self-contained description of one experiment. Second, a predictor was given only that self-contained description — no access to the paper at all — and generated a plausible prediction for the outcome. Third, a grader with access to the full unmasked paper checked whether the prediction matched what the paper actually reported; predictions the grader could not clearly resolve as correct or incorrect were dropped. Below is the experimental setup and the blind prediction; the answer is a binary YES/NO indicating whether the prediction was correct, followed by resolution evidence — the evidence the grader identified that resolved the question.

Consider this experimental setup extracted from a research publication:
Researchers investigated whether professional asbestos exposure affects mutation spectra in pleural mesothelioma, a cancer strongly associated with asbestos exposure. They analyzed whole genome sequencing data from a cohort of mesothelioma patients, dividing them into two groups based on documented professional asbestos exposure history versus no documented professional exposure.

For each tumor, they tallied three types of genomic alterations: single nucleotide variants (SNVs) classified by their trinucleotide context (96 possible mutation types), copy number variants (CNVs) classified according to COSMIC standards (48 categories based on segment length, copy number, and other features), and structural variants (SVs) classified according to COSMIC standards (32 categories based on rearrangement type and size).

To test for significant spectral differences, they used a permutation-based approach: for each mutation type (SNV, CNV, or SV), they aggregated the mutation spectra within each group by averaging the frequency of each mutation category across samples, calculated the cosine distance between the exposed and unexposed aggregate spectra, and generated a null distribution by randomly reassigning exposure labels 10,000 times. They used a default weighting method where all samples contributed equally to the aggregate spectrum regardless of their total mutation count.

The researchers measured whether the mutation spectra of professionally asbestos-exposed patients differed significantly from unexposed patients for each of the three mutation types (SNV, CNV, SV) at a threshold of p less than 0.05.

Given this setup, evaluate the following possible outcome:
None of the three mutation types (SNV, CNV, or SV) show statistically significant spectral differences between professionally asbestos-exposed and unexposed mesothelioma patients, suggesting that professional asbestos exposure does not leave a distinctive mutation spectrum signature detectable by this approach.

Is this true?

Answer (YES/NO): NO